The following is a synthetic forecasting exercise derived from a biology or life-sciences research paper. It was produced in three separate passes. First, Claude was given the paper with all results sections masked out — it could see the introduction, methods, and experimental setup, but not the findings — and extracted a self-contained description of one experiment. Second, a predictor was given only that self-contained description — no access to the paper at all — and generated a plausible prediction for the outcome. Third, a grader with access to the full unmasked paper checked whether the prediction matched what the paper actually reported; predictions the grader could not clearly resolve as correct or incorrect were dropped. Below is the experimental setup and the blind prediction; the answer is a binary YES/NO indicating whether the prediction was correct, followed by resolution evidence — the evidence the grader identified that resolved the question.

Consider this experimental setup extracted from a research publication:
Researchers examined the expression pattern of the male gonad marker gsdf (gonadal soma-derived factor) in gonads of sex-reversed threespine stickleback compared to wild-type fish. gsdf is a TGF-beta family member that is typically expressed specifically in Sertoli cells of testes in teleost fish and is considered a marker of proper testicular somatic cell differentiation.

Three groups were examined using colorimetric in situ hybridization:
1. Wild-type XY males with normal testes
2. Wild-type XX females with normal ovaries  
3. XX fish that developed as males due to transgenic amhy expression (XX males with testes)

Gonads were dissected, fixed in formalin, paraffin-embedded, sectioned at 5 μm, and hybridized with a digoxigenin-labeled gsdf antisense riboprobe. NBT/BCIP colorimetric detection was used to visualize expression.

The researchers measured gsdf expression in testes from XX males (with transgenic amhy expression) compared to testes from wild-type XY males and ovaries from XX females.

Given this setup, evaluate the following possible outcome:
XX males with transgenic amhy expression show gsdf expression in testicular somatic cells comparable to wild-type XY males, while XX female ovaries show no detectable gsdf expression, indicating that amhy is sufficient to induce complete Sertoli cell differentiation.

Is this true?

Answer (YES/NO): NO